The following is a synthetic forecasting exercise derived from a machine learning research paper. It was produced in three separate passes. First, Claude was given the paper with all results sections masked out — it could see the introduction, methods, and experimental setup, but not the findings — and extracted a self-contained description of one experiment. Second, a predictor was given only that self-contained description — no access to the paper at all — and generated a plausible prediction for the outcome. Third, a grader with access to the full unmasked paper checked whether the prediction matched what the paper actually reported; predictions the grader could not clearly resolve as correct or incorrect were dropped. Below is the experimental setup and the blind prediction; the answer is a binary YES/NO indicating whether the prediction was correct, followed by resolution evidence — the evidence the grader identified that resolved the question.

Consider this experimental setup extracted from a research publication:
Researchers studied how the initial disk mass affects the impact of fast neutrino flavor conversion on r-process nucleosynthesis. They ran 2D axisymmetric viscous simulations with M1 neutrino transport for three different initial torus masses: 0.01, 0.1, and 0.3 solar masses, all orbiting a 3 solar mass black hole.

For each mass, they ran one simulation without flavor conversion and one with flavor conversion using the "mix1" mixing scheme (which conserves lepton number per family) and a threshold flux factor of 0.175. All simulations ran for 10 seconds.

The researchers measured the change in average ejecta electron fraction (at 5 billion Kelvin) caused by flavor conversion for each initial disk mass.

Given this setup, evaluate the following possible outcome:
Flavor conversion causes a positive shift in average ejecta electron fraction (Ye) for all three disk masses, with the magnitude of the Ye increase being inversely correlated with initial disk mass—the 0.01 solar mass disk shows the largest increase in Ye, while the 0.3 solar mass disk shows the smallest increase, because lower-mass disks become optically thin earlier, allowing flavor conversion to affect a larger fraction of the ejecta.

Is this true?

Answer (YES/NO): NO